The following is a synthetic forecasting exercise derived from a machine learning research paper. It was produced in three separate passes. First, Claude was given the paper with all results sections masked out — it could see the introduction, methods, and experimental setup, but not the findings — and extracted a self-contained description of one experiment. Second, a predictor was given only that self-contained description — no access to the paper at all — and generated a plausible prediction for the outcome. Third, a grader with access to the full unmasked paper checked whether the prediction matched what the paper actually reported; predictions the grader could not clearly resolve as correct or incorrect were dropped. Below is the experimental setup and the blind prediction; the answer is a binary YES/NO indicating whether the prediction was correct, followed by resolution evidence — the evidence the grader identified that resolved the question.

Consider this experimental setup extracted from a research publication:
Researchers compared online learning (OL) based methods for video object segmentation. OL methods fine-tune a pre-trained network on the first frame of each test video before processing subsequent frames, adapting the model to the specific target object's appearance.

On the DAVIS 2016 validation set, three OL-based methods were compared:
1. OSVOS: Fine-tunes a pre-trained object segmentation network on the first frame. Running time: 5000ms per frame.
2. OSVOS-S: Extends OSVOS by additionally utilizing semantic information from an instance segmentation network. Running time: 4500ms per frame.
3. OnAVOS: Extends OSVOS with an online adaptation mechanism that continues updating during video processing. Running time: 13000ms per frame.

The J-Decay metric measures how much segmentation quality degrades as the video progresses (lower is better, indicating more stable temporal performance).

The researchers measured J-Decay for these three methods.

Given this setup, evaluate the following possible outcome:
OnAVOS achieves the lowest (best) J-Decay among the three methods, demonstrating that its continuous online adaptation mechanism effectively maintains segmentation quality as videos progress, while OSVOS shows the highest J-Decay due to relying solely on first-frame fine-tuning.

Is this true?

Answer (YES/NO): YES